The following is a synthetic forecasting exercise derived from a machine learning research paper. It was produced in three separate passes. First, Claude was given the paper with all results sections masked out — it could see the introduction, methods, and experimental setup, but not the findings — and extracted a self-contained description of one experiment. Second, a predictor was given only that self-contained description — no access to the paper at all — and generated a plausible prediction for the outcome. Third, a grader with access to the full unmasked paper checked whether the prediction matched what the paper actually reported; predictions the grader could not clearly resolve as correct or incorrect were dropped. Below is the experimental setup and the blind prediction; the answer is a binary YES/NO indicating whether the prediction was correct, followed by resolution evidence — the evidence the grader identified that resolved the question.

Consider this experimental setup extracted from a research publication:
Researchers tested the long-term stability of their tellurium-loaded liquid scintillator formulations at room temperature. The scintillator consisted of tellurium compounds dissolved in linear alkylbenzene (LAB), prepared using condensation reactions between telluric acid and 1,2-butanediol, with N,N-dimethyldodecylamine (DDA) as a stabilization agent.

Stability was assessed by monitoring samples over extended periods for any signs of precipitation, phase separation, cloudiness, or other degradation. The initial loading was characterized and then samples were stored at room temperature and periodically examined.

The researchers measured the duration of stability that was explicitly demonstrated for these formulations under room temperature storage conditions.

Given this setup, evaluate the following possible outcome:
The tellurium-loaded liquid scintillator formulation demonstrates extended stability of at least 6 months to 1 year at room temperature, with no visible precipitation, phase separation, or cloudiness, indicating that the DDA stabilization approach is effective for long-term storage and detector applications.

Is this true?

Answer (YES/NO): NO